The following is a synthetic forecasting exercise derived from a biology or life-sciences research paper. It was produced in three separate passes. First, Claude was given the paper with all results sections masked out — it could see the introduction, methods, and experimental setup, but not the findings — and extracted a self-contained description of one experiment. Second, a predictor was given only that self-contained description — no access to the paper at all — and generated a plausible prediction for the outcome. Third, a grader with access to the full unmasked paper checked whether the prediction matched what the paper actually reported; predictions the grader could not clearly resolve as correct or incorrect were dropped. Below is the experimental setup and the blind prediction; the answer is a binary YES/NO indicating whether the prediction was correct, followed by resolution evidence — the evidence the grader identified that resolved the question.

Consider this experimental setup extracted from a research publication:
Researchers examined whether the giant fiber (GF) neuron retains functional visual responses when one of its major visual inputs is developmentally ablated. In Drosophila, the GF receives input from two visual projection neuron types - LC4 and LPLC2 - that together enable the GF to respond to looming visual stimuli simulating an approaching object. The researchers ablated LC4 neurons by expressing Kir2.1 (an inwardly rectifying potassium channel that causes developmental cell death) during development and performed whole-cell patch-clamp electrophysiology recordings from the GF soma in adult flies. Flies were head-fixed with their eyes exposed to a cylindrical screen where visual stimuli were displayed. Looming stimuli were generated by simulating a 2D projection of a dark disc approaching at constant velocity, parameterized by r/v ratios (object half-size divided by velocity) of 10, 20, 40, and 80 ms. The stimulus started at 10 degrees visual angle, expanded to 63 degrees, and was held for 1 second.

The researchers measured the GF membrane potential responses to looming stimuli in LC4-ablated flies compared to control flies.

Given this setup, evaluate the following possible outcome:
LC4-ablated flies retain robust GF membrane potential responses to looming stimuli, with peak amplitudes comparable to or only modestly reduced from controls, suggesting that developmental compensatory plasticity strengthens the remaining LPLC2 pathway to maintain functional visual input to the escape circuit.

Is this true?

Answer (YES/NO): NO